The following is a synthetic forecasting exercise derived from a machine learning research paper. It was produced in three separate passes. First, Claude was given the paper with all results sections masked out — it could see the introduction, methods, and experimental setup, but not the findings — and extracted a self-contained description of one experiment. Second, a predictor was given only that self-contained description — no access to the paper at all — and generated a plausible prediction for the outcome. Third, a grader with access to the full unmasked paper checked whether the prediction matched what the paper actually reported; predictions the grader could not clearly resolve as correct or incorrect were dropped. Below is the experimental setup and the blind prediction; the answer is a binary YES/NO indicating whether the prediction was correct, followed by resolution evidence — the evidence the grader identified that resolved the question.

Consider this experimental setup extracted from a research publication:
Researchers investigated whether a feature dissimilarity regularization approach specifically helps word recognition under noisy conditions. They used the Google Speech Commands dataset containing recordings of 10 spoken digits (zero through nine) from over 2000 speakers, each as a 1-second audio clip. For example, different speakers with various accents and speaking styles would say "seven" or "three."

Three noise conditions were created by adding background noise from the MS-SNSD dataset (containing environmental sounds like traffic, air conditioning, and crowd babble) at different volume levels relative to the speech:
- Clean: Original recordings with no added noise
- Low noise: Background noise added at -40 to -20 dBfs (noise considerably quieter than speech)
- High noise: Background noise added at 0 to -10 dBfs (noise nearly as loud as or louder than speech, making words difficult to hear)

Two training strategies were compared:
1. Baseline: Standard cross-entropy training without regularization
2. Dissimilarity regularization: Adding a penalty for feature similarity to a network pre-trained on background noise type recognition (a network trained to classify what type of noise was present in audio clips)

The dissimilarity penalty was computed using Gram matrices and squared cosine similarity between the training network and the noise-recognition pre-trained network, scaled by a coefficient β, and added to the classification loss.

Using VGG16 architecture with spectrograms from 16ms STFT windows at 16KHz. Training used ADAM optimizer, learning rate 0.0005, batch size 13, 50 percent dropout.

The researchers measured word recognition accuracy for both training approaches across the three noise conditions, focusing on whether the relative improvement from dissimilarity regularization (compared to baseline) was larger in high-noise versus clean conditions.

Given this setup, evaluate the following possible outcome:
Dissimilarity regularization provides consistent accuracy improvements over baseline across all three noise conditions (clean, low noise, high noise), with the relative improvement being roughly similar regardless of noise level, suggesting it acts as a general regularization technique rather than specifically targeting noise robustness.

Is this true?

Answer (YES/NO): NO